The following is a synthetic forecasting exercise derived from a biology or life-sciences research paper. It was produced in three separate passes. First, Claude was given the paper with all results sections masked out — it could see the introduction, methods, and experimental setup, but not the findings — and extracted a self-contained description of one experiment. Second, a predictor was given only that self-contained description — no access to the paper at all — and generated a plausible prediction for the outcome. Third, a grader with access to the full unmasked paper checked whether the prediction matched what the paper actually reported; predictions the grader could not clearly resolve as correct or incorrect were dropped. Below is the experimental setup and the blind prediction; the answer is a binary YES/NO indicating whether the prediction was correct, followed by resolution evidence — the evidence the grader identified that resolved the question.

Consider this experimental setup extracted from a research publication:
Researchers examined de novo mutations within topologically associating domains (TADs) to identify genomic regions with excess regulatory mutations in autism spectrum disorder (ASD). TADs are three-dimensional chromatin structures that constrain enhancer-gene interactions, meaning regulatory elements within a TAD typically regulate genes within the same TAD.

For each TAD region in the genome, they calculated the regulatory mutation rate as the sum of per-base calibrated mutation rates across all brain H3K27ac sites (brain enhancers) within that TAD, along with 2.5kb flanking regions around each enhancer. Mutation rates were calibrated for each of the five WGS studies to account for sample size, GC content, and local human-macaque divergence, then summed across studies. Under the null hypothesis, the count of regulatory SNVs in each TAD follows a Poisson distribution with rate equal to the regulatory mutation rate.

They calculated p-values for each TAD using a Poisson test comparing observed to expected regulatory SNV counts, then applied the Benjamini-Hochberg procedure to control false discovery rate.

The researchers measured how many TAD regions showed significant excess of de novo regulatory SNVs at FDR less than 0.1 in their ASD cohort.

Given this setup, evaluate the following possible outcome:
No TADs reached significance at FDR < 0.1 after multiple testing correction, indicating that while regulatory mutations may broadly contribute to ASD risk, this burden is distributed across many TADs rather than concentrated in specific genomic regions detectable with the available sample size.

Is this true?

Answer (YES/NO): YES